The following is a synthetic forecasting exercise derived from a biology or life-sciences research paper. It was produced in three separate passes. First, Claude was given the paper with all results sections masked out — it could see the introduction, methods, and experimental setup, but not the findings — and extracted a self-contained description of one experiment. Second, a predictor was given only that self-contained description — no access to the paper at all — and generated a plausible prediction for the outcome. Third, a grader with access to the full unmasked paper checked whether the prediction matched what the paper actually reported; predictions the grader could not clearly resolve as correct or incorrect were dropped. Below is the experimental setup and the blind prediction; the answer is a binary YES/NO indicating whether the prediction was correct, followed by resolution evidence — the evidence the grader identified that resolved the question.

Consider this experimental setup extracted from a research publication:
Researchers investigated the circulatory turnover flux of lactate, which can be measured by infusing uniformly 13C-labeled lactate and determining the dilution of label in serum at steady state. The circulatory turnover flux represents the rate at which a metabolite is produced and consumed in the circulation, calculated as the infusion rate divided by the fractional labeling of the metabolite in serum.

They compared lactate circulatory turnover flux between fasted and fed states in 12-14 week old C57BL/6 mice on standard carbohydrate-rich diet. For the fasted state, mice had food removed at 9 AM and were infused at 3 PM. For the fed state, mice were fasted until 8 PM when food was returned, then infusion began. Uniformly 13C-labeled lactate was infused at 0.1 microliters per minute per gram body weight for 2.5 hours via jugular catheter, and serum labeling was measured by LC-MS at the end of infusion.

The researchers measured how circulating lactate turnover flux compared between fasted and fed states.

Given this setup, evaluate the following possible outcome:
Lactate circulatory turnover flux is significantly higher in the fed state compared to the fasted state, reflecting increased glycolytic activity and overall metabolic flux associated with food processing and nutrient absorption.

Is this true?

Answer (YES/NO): NO